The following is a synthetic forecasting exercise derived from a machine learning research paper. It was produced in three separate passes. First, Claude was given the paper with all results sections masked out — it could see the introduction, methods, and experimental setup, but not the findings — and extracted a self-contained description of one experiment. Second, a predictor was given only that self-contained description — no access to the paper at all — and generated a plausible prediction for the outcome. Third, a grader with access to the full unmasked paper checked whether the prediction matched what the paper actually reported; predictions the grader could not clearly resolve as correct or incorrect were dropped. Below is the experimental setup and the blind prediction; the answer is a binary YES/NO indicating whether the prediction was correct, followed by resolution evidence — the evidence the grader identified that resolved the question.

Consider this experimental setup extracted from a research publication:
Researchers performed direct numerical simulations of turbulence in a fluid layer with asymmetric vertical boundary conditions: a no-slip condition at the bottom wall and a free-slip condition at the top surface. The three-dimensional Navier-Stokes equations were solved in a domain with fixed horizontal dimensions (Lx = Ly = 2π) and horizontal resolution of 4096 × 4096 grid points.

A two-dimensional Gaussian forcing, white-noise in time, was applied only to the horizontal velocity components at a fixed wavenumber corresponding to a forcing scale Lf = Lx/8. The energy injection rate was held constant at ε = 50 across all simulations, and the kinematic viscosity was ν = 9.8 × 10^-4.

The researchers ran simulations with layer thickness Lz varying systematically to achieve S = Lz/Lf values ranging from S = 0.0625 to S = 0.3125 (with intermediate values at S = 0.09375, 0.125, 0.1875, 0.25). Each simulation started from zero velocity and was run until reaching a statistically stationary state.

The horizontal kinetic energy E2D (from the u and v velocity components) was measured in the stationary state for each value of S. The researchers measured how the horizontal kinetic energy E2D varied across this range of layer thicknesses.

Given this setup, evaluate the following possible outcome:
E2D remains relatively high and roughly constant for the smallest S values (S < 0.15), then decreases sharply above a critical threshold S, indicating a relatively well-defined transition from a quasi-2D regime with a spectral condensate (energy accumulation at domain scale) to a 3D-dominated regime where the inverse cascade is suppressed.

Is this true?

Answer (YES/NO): NO